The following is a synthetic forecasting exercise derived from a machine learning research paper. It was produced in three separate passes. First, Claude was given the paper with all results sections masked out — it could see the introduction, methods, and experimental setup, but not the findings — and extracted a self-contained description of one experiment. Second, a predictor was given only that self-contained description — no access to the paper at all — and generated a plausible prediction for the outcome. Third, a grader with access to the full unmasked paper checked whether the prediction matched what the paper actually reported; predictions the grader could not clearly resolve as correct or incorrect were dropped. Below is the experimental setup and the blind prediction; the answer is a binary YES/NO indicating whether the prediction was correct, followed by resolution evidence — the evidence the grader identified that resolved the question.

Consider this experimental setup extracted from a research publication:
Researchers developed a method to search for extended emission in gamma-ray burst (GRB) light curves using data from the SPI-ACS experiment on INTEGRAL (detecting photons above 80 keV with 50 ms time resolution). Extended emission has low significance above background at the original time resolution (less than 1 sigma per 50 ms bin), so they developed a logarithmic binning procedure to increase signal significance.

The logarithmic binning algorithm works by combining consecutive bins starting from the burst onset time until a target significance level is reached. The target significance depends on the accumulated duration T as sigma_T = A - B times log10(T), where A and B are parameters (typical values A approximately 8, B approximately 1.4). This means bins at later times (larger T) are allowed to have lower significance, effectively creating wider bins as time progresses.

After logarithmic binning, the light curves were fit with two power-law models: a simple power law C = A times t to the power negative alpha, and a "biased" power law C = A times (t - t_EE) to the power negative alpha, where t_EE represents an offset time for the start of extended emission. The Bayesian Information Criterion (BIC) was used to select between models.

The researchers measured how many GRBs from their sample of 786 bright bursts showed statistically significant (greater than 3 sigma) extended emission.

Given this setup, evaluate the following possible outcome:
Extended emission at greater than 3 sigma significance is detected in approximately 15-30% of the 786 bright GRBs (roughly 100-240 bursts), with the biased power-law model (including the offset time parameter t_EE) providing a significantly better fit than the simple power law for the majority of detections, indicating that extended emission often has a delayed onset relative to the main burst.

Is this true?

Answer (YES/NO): NO